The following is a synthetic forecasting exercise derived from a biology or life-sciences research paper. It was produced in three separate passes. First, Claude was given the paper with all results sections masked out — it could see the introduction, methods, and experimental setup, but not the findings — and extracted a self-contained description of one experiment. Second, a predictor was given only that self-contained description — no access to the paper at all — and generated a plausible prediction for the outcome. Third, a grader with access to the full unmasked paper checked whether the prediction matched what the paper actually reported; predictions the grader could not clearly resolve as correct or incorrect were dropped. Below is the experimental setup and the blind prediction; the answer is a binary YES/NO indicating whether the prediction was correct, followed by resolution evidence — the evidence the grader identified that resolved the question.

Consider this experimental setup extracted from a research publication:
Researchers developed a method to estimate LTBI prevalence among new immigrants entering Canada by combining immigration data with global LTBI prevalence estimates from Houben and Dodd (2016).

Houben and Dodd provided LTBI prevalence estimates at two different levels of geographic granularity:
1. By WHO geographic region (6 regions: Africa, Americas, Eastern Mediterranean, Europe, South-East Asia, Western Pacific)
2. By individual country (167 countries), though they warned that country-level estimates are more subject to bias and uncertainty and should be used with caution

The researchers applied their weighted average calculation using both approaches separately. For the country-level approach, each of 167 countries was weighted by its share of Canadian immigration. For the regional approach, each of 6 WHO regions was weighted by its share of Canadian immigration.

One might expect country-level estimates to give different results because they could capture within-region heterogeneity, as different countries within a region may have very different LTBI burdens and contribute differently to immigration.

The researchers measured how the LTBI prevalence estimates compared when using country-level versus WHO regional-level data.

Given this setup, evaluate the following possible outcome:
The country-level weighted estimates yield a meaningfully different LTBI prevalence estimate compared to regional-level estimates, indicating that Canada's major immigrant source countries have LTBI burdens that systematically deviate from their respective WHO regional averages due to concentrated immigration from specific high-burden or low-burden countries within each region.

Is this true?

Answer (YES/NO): NO